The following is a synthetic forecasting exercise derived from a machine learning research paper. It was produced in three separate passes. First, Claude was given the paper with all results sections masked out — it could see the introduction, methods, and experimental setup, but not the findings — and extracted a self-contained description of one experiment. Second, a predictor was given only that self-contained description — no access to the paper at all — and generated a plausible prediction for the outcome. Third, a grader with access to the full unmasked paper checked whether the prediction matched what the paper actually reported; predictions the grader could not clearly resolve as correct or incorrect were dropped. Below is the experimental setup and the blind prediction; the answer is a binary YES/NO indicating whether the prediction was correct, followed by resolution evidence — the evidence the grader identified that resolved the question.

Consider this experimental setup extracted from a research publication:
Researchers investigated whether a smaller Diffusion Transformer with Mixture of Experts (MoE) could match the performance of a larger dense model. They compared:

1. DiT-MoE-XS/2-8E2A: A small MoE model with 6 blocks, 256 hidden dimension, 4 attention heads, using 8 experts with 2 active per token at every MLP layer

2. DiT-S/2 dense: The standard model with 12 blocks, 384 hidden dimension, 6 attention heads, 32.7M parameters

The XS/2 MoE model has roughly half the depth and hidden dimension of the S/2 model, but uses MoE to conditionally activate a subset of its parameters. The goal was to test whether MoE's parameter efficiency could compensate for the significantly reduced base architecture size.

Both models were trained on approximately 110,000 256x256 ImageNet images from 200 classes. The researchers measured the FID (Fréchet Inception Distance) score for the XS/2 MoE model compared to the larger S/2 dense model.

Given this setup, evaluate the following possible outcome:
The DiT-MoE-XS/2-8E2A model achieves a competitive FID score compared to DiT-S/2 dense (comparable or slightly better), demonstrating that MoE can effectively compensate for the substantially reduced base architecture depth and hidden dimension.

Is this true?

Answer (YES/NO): NO